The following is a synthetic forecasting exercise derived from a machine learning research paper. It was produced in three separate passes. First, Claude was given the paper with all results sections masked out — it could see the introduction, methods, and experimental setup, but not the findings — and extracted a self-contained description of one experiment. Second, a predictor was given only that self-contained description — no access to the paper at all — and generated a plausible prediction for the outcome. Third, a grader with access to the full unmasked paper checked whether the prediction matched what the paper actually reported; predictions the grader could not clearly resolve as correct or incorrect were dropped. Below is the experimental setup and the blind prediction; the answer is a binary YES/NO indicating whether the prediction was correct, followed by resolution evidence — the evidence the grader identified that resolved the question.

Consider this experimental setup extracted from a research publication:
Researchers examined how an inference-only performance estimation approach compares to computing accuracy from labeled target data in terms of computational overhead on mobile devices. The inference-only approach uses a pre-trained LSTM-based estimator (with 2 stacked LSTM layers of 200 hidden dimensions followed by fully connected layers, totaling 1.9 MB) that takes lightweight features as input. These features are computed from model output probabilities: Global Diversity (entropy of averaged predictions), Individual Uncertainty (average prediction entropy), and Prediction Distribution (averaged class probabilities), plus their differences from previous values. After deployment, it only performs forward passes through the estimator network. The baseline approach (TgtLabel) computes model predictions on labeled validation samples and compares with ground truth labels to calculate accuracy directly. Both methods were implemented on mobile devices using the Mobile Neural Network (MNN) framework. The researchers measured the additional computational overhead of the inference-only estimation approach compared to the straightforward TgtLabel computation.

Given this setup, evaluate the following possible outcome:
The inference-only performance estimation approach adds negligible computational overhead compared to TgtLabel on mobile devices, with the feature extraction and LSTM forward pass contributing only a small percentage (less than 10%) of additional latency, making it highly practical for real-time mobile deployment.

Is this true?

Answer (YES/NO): YES